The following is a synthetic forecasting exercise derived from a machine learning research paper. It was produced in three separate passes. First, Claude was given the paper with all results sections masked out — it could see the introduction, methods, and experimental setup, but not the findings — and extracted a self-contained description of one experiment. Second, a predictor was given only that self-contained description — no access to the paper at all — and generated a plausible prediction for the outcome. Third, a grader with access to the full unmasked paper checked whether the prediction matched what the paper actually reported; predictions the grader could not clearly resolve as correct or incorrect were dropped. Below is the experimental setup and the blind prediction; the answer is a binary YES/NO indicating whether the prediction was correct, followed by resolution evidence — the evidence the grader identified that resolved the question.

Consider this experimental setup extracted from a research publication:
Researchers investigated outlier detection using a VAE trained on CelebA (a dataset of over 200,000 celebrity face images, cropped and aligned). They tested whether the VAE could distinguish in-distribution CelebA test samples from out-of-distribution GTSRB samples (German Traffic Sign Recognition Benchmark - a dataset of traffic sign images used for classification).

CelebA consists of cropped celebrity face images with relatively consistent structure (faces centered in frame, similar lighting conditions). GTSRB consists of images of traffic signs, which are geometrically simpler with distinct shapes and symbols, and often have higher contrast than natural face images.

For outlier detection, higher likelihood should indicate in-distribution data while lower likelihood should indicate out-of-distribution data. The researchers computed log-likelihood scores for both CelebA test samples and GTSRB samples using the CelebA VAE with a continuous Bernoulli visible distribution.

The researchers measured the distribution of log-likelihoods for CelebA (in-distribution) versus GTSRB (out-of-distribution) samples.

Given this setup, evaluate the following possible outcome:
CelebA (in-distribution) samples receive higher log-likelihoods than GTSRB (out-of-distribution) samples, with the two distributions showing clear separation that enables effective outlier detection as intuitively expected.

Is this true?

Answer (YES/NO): NO